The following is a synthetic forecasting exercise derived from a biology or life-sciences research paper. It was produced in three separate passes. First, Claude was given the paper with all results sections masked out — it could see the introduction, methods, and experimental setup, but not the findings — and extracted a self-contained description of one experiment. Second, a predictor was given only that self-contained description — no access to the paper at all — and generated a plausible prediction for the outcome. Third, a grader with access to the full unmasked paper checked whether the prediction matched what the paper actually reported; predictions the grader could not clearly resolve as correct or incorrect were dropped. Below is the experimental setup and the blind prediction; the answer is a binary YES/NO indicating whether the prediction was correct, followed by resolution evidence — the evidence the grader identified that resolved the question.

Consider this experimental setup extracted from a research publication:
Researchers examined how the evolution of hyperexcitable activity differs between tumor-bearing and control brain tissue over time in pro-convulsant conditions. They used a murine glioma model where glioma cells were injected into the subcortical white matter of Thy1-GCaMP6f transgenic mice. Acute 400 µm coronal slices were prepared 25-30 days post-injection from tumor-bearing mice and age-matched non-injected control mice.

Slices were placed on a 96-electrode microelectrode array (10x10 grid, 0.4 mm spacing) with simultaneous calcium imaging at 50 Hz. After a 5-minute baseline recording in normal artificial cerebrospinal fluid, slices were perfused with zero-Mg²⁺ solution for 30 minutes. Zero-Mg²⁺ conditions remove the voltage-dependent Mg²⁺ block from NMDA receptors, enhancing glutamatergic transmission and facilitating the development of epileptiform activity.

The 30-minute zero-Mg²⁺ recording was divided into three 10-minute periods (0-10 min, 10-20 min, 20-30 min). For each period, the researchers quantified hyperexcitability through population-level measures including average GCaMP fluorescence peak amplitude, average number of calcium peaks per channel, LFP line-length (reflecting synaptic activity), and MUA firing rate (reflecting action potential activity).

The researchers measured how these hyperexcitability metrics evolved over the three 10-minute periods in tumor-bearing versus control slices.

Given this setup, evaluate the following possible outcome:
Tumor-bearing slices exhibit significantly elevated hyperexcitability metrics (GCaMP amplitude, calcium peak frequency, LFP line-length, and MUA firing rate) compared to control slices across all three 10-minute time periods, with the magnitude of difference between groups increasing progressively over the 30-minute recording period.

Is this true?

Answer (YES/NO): NO